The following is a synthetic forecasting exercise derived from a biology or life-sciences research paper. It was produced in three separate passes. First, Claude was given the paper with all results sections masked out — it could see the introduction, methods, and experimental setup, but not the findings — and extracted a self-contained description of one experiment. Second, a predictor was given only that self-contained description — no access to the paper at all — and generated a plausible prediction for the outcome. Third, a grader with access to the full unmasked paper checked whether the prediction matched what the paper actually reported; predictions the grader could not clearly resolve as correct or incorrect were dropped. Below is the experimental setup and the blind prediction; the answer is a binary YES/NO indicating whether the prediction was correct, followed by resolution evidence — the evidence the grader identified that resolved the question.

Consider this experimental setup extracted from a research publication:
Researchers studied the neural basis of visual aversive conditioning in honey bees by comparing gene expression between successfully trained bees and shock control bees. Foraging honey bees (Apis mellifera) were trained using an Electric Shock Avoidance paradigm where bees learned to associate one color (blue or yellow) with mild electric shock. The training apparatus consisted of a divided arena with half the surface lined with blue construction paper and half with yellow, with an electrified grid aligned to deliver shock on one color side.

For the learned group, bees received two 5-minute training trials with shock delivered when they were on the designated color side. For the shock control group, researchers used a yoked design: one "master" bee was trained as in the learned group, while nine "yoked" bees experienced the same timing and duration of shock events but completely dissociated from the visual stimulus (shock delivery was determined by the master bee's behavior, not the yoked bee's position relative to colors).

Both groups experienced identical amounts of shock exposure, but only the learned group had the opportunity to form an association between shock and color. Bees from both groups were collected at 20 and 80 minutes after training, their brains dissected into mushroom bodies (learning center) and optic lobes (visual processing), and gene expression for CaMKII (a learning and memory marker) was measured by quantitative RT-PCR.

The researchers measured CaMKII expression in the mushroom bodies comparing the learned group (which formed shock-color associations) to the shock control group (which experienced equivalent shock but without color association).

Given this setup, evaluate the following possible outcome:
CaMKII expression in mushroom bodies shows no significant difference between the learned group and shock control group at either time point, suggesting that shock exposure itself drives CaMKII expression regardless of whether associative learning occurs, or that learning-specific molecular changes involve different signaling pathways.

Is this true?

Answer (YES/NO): NO